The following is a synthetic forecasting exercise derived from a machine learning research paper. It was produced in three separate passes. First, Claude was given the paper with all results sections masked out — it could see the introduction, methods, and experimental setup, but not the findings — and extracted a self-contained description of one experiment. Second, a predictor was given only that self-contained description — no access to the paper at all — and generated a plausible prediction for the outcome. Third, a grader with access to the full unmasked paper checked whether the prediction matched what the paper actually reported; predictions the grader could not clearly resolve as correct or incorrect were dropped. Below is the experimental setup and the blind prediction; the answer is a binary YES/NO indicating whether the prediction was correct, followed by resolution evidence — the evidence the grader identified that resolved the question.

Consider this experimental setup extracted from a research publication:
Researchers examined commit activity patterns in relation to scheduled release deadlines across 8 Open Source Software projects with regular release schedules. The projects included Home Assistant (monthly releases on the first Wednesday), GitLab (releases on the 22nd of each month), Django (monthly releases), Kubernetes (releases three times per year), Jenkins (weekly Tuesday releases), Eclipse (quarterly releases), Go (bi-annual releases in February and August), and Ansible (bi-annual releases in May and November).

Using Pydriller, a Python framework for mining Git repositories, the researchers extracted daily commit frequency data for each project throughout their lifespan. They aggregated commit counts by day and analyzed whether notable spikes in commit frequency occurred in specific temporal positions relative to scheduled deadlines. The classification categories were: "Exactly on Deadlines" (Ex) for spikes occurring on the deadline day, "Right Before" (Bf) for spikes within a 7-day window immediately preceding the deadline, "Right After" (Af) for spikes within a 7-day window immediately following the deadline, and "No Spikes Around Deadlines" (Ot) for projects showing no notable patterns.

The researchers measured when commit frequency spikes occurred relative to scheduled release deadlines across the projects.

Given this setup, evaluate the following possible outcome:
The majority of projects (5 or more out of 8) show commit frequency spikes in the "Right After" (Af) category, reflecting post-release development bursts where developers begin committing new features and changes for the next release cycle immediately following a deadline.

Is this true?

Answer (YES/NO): NO